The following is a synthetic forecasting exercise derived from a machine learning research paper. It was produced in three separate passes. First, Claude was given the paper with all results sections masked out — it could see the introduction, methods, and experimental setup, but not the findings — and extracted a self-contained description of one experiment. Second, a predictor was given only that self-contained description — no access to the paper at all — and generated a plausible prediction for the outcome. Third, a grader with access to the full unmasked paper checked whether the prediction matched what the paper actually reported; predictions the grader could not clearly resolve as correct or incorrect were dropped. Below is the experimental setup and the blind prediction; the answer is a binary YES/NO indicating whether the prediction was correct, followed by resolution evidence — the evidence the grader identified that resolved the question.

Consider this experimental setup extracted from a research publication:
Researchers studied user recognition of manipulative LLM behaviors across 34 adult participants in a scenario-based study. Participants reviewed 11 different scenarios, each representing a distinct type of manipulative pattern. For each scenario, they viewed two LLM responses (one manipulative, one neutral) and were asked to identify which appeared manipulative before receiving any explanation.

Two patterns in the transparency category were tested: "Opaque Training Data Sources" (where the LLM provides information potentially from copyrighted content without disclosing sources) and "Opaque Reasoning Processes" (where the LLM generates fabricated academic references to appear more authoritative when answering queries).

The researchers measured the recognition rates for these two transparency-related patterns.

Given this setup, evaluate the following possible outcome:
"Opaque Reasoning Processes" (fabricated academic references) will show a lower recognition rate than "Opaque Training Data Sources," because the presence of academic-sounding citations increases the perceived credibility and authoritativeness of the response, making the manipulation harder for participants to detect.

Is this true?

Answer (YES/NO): NO